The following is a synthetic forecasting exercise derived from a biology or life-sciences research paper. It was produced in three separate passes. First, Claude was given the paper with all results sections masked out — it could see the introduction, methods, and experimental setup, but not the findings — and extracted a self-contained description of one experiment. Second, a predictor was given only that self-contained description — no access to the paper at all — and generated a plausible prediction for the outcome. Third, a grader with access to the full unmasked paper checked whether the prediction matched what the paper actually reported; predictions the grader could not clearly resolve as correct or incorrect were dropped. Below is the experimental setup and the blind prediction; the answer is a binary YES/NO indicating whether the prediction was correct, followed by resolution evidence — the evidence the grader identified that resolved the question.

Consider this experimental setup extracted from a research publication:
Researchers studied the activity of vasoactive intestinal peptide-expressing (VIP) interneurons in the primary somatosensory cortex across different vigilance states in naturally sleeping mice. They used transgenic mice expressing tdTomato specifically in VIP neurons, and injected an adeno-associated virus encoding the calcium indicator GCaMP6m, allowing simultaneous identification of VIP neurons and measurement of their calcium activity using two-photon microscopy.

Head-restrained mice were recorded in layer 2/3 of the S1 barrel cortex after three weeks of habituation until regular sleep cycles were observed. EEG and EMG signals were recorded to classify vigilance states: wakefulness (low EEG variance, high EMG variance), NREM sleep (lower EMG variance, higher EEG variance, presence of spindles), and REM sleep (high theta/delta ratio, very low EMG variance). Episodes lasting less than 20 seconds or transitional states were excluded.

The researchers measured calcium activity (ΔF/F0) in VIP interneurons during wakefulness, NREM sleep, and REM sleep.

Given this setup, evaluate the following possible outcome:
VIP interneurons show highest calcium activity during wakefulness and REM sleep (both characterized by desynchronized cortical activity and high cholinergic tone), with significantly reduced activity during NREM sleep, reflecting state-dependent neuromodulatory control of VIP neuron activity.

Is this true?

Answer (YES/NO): NO